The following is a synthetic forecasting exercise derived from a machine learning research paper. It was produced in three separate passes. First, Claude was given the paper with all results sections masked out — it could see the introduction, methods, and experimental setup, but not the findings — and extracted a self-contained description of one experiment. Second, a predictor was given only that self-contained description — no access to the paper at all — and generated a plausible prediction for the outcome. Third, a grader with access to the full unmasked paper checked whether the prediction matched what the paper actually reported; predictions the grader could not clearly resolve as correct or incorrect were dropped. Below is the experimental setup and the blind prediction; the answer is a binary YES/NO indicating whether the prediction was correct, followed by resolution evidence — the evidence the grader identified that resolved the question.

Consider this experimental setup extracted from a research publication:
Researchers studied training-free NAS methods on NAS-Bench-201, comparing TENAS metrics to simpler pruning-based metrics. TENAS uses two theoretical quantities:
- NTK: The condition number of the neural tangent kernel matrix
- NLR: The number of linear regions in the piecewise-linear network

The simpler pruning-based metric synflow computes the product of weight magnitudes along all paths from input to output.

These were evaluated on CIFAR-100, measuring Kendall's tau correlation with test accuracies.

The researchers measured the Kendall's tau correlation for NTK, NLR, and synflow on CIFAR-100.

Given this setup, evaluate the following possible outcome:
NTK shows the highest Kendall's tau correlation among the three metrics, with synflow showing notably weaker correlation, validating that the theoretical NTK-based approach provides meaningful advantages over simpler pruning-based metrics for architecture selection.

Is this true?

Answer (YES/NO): NO